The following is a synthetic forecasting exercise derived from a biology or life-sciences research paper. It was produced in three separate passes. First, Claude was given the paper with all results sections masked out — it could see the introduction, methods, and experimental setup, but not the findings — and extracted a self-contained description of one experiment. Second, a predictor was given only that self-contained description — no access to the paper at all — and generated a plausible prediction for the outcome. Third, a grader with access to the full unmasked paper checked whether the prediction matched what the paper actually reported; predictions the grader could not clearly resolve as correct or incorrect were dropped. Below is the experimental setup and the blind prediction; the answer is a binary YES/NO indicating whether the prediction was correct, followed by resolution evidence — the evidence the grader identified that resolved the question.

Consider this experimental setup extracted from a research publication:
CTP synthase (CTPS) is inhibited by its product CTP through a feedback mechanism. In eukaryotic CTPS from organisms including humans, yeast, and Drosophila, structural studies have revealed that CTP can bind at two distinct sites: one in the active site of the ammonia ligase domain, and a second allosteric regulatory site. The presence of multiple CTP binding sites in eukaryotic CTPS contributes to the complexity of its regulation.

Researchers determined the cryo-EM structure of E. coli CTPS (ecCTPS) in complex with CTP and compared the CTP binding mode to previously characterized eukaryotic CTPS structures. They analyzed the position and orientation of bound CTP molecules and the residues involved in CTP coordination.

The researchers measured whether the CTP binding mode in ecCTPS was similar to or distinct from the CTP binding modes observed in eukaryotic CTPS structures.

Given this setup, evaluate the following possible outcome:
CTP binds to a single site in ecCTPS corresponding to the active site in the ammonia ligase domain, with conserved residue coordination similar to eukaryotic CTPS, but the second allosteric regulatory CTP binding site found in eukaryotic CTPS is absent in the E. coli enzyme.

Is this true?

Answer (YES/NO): YES